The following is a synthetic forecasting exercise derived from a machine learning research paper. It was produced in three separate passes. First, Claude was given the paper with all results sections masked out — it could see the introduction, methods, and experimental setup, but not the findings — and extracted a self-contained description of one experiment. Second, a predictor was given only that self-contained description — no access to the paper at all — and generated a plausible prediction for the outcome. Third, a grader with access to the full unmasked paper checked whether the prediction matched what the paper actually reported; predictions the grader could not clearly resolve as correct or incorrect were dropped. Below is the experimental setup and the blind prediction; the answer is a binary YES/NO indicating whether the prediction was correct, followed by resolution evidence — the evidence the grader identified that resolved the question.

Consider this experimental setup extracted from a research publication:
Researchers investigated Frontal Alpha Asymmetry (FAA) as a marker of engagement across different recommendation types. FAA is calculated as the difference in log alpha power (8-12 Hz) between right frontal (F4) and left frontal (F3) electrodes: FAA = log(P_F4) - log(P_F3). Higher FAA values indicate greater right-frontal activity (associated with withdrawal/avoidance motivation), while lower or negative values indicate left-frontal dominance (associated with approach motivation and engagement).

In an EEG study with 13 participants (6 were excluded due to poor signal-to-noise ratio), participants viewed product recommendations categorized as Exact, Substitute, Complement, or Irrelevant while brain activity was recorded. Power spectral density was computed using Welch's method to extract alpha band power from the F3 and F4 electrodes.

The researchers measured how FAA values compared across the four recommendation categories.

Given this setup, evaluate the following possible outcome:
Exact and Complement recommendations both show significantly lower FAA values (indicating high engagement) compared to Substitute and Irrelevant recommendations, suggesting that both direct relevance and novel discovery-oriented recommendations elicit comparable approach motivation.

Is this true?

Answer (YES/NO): NO